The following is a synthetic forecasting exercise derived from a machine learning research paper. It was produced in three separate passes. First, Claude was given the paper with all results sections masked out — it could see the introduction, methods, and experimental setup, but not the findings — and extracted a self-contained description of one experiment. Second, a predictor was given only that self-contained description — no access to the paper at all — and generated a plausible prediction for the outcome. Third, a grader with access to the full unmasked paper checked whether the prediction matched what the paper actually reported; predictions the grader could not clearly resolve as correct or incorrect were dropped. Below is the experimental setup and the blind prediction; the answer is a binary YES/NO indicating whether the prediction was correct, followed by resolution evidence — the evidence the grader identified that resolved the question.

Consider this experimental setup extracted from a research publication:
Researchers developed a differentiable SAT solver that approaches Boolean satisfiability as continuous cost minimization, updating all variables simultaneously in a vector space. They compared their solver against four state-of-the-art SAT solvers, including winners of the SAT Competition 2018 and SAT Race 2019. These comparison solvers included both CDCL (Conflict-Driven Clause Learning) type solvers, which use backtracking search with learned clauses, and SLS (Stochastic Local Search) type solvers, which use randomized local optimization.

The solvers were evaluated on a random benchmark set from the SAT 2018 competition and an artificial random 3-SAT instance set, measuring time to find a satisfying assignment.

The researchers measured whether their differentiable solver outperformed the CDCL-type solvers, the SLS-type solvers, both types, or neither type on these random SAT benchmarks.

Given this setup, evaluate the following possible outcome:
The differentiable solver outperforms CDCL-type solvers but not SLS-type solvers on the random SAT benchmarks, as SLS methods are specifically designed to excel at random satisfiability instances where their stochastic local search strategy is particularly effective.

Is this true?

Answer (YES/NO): YES